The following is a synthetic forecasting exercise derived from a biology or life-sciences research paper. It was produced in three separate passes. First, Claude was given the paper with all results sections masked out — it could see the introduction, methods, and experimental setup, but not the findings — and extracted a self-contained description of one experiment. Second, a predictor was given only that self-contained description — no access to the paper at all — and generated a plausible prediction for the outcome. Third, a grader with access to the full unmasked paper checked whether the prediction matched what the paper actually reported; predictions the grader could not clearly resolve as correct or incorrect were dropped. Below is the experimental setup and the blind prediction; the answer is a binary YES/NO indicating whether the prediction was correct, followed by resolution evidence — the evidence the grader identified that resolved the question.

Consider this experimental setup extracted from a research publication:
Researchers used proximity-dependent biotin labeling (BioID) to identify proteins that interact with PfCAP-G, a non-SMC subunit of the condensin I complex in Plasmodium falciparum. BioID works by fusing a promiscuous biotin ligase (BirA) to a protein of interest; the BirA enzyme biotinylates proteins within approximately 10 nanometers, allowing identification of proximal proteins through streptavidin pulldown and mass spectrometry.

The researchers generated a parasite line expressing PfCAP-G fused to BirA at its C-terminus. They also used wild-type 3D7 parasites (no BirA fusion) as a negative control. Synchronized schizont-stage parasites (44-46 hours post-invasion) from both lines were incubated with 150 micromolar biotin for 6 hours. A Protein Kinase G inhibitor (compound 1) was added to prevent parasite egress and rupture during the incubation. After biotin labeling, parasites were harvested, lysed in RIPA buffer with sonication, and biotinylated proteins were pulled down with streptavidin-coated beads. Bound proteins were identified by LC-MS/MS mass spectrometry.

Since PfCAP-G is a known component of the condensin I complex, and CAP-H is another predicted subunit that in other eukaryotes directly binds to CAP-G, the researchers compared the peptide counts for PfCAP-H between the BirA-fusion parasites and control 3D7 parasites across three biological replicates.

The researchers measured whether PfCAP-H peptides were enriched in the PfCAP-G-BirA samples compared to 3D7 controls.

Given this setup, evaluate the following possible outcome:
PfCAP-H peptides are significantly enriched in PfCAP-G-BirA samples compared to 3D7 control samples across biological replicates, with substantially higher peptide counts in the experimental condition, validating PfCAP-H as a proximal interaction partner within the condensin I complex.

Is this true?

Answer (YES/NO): YES